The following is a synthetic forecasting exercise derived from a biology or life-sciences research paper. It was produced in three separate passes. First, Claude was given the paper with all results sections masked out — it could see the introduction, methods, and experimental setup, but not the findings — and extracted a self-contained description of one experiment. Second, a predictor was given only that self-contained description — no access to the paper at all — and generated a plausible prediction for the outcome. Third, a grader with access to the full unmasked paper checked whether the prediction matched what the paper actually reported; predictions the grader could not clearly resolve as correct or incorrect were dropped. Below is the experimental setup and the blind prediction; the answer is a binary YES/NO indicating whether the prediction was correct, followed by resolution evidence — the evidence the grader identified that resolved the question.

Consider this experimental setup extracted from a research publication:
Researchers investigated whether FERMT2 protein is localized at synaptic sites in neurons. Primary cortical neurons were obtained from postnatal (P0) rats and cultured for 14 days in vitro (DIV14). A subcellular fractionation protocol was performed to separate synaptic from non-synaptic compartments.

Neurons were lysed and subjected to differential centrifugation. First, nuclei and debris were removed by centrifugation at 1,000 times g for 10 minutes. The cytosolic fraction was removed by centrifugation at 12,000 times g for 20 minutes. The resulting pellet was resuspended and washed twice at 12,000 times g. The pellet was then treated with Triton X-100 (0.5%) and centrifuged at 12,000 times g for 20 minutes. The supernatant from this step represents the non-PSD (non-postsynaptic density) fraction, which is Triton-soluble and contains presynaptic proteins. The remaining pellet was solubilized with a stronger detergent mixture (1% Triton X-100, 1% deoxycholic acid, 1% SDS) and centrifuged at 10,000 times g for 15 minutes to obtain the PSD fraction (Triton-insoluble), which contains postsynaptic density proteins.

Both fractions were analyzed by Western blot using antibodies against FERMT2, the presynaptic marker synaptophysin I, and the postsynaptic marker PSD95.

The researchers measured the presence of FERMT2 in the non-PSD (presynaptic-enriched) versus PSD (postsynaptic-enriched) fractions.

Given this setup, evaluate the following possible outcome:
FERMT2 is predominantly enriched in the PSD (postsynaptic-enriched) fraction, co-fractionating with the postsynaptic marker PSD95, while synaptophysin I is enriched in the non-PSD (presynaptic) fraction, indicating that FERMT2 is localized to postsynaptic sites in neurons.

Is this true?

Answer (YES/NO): NO